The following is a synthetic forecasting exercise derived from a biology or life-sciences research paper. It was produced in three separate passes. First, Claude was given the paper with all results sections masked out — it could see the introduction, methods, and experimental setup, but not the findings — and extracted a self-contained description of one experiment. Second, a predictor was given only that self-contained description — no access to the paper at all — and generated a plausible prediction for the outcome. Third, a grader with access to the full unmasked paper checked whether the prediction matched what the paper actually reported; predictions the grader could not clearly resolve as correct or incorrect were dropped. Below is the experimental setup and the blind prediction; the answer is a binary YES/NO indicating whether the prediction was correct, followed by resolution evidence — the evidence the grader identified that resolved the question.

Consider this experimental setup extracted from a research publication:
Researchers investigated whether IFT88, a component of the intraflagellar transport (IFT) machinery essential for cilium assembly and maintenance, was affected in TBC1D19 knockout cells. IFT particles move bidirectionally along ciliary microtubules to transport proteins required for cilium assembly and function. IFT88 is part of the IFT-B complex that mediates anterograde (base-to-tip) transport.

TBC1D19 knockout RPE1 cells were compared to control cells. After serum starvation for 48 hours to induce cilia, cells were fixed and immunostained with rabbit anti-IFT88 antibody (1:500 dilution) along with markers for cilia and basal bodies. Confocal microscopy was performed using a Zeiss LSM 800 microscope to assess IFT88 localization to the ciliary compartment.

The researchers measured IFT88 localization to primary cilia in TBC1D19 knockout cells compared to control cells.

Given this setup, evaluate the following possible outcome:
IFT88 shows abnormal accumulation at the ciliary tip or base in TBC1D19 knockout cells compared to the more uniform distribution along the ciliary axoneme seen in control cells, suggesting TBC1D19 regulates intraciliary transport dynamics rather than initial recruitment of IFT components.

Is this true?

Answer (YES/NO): NO